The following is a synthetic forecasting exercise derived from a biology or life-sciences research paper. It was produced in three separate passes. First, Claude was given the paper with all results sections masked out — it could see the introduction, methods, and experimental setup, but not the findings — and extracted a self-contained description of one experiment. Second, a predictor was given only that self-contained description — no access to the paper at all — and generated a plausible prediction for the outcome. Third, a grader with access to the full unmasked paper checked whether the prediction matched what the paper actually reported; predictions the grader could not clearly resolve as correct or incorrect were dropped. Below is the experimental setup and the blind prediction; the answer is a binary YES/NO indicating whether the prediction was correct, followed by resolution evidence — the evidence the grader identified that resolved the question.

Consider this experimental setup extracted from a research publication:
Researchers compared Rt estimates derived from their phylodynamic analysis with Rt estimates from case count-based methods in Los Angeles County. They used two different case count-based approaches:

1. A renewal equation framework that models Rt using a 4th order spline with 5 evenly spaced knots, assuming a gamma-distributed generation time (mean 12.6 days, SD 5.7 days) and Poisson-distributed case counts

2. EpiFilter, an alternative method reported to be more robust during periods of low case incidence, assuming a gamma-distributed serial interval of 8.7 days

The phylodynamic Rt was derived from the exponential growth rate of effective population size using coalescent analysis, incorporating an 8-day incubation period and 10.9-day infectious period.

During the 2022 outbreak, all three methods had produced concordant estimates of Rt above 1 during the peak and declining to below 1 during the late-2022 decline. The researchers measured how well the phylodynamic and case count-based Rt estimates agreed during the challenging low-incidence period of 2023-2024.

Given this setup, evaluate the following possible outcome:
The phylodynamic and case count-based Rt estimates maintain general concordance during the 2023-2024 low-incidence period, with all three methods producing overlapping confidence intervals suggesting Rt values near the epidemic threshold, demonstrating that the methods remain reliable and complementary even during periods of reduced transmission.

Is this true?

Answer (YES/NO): NO